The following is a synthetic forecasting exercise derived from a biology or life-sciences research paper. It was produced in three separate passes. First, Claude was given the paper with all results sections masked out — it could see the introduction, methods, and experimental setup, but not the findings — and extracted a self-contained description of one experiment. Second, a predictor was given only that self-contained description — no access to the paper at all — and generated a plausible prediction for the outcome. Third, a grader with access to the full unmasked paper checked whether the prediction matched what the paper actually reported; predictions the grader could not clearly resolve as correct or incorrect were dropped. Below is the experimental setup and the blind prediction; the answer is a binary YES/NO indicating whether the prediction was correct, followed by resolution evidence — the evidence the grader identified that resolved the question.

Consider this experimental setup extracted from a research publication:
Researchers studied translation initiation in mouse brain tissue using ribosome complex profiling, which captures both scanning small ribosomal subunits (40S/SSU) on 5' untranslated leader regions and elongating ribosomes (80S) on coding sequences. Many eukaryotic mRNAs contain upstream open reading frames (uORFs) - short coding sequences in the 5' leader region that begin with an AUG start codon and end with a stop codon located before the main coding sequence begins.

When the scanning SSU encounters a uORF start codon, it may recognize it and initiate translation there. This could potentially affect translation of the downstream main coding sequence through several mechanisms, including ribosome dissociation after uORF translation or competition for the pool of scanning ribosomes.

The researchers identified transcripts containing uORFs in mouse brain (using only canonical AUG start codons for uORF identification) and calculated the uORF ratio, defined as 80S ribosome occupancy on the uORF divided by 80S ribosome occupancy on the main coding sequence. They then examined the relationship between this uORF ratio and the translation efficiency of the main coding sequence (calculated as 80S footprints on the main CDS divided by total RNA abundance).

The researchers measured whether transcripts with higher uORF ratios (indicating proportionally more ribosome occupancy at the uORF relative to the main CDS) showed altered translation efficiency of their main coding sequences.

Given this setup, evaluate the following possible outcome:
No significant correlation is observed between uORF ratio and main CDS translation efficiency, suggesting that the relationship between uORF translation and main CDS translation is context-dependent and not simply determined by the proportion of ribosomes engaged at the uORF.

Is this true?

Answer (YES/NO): NO